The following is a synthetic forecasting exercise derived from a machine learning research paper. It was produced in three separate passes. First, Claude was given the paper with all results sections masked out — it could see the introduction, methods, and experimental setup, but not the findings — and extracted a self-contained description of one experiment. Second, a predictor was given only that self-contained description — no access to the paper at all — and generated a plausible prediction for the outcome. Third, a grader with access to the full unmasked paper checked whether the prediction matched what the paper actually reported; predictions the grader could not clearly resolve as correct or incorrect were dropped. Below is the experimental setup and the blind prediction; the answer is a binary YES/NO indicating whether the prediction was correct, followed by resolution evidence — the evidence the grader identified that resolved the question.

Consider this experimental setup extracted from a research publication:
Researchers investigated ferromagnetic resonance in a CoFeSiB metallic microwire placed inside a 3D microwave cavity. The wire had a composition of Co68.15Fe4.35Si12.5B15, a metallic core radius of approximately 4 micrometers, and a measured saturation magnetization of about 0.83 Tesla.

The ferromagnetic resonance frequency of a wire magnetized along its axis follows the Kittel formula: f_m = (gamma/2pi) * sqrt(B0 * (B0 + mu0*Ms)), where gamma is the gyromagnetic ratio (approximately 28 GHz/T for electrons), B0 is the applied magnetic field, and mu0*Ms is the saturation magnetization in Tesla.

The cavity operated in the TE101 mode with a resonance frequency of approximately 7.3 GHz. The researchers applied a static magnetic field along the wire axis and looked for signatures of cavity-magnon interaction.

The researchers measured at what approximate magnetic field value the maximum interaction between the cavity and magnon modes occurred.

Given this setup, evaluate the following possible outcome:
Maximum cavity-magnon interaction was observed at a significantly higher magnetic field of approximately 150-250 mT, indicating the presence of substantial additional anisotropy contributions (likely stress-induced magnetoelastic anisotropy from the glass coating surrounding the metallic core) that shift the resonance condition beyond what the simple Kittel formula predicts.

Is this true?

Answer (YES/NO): NO